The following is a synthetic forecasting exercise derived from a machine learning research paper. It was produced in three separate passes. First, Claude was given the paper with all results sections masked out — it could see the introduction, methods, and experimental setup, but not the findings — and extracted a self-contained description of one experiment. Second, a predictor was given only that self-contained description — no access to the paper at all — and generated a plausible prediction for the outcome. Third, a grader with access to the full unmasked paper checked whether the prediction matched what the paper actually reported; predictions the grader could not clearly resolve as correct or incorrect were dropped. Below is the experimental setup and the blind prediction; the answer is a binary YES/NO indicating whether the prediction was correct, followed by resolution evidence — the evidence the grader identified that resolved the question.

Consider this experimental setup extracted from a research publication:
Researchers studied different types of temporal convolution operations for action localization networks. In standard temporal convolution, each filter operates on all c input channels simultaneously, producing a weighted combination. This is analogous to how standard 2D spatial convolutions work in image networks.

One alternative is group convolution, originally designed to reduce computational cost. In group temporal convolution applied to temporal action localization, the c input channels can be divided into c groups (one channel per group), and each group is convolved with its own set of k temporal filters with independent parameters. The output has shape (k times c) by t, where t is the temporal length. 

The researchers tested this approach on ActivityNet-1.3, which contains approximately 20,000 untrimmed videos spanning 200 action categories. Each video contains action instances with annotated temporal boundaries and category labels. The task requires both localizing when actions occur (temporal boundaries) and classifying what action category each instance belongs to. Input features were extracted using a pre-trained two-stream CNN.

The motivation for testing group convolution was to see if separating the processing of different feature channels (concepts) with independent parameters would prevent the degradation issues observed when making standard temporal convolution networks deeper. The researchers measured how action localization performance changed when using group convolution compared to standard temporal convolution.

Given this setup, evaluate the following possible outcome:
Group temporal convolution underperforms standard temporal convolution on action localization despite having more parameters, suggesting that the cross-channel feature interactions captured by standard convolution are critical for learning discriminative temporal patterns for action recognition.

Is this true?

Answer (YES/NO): NO